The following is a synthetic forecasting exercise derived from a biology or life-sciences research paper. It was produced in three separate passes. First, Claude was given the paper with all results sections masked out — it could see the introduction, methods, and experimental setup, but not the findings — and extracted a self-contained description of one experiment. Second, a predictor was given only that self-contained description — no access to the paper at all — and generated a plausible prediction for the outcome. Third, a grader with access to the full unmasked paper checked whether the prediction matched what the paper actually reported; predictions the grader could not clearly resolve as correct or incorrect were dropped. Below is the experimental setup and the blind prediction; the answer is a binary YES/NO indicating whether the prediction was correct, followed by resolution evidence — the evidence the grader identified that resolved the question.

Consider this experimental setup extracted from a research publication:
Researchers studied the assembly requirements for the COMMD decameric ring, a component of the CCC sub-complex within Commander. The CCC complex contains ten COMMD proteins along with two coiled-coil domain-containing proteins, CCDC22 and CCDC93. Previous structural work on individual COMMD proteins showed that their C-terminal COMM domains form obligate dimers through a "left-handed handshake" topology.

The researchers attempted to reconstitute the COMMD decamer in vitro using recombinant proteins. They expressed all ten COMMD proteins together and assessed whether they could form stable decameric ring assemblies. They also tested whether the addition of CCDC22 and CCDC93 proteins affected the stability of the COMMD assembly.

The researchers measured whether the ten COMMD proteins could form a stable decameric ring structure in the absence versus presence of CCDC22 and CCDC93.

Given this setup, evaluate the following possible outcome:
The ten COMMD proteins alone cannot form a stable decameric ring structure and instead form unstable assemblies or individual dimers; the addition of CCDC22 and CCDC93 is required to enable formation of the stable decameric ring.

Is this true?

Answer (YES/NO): NO